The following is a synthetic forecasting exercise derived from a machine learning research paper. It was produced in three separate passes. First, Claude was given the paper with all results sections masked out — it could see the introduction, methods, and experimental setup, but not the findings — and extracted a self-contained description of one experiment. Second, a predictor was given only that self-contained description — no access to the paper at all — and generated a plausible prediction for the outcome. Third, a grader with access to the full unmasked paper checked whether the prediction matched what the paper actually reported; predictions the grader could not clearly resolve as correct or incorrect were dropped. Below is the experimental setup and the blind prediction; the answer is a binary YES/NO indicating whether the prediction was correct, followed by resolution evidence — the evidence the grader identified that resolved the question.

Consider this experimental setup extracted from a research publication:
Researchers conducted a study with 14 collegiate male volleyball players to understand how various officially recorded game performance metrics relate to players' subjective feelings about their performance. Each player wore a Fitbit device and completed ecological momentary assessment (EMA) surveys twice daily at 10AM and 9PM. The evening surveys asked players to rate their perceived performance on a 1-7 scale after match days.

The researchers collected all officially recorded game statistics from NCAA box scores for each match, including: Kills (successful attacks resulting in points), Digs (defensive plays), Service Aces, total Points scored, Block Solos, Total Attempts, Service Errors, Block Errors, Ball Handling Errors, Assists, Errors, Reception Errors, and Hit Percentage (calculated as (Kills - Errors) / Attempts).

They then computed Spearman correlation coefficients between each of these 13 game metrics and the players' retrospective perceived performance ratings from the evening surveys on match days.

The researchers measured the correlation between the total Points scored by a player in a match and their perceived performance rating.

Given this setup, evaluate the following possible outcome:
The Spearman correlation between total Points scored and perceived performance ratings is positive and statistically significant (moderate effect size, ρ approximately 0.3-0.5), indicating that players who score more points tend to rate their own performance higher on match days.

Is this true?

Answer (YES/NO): NO